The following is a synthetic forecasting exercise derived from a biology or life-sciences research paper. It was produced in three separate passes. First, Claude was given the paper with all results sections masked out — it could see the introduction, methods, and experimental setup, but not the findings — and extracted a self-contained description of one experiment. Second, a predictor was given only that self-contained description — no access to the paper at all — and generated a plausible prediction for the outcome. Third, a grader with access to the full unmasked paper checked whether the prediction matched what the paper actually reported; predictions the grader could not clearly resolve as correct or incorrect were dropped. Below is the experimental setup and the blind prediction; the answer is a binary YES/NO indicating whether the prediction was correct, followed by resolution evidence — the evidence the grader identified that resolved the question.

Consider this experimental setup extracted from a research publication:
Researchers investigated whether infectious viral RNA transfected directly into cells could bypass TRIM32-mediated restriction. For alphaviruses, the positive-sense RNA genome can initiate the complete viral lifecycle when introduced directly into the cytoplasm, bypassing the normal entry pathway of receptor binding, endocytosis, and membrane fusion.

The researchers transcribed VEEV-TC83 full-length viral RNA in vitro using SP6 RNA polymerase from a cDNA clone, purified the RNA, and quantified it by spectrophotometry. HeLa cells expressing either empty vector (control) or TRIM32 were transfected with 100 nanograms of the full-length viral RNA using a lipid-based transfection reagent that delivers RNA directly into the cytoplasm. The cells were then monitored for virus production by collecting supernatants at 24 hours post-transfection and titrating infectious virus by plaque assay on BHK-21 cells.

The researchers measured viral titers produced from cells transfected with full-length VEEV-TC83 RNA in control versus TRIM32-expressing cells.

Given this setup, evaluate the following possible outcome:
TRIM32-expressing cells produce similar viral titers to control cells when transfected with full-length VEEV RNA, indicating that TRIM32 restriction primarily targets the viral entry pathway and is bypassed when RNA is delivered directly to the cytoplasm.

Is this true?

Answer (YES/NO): YES